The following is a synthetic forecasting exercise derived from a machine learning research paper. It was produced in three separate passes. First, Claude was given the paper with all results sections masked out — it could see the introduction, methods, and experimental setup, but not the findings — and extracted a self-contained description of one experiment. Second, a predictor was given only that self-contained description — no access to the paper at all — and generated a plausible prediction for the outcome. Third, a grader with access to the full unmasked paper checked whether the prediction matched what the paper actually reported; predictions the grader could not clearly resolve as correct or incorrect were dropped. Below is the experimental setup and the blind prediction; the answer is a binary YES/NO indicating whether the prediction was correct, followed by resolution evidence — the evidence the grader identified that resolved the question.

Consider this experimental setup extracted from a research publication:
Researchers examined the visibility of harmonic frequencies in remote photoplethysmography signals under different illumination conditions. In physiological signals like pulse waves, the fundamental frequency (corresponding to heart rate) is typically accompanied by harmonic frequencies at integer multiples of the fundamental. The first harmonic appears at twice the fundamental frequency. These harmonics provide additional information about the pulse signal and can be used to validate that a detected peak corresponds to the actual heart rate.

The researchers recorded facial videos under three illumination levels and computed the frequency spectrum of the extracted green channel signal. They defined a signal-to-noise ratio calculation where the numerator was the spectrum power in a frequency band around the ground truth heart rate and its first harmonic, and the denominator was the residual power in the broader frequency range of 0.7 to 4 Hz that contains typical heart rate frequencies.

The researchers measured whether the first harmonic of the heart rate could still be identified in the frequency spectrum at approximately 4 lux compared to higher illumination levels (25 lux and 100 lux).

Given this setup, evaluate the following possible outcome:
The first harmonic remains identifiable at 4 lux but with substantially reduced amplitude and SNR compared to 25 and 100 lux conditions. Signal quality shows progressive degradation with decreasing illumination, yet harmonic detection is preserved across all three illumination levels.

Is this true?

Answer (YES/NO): NO